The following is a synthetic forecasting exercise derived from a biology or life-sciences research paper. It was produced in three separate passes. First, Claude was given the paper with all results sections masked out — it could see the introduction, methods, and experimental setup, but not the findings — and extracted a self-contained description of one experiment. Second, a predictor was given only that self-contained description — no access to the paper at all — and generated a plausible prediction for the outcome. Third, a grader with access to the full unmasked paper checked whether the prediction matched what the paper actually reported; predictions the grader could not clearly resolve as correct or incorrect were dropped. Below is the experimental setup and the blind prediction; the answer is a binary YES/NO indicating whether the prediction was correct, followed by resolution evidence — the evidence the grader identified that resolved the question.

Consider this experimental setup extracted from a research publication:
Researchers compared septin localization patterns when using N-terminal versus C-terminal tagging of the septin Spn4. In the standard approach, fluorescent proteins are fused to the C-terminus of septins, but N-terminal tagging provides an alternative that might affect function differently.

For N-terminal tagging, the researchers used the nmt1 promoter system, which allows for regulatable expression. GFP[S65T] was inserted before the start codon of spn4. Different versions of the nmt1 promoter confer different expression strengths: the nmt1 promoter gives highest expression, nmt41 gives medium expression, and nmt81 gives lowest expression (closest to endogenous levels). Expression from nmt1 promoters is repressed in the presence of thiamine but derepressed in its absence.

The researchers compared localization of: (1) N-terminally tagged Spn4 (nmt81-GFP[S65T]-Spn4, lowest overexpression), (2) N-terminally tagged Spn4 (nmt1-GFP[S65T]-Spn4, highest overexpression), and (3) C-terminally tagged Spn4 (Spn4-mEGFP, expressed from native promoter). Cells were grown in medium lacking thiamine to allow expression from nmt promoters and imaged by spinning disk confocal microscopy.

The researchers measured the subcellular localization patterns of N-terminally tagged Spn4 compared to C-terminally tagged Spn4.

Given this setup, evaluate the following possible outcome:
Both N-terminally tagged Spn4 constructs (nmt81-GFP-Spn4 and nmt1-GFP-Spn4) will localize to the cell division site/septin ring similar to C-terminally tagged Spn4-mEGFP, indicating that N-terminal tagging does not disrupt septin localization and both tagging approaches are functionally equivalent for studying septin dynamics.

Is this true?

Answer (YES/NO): NO